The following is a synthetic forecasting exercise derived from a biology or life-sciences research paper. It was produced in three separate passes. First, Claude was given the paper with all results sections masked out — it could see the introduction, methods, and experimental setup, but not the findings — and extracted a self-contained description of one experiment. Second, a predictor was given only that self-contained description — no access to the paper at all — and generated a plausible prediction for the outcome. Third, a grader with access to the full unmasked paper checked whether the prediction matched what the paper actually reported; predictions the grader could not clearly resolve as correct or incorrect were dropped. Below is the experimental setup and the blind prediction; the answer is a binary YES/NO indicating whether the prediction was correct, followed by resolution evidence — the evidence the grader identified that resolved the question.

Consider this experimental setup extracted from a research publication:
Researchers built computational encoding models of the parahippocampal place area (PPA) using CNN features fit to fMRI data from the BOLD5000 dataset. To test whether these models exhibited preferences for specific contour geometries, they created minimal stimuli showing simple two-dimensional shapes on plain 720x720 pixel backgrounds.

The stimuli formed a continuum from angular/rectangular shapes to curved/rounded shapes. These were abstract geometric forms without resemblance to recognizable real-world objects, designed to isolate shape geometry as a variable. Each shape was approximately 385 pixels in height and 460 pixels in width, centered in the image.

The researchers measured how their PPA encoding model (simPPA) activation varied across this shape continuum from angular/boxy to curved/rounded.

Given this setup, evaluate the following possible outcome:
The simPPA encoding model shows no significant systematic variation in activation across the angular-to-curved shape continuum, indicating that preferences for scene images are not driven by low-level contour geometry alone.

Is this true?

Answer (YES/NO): NO